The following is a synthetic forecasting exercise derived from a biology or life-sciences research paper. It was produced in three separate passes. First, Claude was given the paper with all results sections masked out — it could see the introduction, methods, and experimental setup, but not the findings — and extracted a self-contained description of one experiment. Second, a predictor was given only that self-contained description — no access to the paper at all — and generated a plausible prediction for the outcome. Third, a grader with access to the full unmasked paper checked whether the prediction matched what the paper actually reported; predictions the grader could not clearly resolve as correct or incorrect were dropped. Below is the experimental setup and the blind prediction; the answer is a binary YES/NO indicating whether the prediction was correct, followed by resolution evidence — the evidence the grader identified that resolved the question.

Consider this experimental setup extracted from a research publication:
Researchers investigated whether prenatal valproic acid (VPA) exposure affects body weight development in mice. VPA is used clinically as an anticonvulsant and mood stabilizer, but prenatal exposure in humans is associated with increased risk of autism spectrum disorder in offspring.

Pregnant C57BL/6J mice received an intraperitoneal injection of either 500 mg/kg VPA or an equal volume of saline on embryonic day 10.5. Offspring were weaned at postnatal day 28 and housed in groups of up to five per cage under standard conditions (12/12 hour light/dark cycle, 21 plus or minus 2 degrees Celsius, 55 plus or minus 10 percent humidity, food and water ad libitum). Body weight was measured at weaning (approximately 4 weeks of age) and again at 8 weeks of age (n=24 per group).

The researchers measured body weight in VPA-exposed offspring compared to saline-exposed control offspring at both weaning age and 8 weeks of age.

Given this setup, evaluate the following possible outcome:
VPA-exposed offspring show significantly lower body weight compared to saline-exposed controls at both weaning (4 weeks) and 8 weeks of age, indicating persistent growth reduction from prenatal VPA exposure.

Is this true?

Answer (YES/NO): YES